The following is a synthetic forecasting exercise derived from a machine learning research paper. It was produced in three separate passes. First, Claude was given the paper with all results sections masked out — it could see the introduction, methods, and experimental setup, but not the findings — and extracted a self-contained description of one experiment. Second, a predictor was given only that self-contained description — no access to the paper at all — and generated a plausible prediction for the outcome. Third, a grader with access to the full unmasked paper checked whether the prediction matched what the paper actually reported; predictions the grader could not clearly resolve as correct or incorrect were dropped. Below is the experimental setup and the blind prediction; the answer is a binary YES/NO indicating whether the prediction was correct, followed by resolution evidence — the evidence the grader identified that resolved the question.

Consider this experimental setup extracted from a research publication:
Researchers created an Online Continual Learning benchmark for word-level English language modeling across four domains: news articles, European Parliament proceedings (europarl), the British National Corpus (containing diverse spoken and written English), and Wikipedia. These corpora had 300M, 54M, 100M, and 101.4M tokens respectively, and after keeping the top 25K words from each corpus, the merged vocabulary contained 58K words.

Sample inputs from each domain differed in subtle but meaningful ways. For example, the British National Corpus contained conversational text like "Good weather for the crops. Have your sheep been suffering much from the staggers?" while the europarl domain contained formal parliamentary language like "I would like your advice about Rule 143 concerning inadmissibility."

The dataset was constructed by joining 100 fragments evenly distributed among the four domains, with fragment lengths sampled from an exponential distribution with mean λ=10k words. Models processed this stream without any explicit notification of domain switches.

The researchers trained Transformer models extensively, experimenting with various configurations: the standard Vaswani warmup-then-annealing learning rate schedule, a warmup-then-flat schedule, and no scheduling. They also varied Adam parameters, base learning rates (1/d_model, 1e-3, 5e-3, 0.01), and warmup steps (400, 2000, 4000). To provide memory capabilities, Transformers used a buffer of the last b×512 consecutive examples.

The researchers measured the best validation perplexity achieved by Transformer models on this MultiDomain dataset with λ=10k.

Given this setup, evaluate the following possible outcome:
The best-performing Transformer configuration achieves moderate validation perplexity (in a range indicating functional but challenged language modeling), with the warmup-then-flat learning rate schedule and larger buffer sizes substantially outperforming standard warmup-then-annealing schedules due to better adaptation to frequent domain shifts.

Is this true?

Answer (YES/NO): NO